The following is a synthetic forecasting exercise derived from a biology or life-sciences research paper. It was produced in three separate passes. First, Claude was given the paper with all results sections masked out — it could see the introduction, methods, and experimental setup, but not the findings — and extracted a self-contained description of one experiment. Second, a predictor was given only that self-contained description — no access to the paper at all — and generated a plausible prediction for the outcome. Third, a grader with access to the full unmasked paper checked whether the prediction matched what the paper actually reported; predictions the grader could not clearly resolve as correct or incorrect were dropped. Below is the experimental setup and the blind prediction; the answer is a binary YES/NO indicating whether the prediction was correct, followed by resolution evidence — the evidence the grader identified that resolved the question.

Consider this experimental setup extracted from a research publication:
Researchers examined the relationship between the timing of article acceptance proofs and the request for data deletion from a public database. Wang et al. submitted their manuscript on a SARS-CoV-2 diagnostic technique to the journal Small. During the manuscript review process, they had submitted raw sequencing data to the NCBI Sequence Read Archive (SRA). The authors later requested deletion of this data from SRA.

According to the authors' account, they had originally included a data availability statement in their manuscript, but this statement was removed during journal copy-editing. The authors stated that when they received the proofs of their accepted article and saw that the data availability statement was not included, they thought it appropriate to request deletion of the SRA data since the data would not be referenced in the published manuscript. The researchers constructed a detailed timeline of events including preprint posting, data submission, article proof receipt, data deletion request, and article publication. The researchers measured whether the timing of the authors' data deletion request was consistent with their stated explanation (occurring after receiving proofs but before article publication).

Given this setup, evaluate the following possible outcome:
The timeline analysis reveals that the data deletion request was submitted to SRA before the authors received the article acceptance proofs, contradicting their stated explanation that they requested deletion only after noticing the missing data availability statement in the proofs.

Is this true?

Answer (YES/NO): NO